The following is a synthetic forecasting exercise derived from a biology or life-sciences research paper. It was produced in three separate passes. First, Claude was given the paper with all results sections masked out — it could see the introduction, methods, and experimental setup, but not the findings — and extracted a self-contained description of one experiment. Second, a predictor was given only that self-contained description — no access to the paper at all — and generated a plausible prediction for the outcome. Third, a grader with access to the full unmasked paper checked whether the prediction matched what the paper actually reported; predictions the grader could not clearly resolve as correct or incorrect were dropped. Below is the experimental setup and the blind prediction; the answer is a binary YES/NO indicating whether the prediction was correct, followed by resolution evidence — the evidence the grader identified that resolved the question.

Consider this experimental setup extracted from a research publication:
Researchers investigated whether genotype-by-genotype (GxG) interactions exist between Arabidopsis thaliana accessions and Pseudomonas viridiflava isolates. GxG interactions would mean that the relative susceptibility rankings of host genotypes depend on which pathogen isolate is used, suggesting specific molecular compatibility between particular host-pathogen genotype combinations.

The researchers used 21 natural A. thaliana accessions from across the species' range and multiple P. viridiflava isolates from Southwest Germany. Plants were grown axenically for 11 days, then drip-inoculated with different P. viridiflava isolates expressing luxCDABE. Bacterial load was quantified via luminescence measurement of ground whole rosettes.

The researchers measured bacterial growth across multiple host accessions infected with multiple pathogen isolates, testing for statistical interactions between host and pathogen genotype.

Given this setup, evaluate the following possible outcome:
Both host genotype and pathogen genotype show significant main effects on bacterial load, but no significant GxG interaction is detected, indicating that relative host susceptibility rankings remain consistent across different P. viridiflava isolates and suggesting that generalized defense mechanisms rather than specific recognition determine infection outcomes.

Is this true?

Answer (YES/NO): NO